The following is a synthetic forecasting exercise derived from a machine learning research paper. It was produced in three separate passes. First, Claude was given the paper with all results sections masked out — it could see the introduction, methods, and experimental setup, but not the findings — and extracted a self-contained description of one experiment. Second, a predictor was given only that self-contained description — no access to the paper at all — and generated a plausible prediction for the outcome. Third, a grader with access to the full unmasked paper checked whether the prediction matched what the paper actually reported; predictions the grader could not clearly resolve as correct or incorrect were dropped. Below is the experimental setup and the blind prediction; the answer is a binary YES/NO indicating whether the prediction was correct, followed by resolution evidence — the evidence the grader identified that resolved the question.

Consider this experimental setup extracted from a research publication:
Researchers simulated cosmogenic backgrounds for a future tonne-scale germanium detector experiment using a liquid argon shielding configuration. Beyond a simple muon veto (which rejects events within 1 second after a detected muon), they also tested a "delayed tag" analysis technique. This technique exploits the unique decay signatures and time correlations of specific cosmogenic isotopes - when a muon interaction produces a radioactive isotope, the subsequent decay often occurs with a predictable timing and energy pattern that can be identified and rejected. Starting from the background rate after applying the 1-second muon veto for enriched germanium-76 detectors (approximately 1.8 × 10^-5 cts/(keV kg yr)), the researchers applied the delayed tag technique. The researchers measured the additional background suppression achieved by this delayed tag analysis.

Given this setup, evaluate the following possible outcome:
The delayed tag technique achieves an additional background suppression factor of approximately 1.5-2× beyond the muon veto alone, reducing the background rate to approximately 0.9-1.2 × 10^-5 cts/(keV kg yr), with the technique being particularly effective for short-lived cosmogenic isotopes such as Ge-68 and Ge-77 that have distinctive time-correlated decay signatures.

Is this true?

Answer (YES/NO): NO